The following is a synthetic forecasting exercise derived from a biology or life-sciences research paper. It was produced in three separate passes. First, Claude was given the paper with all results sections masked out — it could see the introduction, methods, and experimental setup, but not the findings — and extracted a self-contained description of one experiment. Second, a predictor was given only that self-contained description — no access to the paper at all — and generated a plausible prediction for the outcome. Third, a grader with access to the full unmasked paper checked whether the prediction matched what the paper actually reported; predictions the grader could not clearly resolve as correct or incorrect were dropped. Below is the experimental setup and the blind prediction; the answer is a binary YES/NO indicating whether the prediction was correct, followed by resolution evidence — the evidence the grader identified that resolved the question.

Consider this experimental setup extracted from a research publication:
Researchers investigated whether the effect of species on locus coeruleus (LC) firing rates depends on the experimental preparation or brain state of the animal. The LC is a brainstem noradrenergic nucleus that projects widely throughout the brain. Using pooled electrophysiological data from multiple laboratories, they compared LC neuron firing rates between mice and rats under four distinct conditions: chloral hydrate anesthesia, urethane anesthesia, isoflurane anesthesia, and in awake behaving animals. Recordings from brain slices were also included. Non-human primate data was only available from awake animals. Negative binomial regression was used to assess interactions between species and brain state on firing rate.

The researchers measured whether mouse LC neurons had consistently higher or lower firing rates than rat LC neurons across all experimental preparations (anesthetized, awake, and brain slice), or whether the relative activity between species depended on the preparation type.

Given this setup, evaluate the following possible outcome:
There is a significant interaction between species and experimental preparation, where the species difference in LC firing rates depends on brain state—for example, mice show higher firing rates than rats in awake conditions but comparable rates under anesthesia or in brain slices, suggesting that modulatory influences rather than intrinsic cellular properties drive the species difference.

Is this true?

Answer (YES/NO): NO